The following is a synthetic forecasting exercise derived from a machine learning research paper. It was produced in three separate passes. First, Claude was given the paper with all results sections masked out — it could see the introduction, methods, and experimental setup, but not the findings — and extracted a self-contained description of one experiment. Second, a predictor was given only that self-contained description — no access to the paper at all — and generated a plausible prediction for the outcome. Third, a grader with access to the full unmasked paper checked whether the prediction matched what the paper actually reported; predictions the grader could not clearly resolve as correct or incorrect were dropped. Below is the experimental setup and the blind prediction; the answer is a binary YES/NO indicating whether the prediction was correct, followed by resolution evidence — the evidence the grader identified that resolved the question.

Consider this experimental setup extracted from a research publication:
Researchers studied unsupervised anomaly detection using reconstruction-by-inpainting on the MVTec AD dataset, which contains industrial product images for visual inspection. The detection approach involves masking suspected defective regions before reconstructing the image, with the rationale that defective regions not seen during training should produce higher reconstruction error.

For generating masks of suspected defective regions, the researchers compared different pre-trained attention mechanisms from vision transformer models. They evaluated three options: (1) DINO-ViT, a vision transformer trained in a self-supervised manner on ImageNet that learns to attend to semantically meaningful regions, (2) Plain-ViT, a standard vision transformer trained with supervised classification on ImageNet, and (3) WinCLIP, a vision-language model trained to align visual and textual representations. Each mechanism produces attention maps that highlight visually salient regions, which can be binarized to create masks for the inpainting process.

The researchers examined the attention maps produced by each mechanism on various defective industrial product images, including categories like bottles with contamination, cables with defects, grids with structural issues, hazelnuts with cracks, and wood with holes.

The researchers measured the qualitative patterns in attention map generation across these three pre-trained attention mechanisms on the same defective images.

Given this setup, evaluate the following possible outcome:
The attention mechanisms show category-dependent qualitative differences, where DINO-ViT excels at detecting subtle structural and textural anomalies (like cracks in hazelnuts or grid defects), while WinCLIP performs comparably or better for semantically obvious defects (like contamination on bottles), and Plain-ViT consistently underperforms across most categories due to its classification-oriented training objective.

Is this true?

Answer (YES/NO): NO